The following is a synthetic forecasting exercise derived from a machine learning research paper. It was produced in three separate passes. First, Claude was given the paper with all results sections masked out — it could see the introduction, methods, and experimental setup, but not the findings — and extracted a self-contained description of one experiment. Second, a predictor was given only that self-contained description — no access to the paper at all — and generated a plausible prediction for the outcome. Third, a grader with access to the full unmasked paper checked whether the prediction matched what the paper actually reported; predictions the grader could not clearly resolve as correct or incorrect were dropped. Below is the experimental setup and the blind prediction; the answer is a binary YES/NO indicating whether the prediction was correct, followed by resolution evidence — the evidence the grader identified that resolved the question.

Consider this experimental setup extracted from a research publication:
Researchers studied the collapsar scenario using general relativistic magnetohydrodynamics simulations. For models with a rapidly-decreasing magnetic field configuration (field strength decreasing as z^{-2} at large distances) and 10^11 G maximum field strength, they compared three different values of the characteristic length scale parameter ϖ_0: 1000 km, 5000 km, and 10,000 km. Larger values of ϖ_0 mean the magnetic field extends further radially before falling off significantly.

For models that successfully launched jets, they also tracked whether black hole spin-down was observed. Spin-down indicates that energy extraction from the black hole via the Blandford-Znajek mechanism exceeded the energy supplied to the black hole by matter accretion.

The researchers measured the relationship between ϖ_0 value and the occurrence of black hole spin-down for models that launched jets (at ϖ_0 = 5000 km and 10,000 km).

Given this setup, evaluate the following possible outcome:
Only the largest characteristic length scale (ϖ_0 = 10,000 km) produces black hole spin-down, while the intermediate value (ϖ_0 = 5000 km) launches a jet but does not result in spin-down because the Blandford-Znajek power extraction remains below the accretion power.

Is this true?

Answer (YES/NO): YES